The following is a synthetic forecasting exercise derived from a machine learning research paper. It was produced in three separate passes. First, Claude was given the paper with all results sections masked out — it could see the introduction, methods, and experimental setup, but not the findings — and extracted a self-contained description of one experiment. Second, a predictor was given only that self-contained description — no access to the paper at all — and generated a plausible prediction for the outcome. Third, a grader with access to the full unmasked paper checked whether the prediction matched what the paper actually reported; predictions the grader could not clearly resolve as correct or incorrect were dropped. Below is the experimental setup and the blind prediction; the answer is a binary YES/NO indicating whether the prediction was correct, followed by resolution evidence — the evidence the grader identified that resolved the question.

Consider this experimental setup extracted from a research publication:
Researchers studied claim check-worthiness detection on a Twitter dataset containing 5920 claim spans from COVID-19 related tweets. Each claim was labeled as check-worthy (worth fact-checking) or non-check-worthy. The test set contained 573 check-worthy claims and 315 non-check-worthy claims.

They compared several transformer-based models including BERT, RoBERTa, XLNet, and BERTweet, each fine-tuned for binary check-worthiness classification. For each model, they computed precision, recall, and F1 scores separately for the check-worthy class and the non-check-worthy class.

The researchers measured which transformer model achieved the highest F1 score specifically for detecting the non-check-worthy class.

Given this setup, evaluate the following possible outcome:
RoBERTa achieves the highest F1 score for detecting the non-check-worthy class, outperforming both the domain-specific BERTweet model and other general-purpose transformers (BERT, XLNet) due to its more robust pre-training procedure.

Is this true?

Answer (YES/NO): NO